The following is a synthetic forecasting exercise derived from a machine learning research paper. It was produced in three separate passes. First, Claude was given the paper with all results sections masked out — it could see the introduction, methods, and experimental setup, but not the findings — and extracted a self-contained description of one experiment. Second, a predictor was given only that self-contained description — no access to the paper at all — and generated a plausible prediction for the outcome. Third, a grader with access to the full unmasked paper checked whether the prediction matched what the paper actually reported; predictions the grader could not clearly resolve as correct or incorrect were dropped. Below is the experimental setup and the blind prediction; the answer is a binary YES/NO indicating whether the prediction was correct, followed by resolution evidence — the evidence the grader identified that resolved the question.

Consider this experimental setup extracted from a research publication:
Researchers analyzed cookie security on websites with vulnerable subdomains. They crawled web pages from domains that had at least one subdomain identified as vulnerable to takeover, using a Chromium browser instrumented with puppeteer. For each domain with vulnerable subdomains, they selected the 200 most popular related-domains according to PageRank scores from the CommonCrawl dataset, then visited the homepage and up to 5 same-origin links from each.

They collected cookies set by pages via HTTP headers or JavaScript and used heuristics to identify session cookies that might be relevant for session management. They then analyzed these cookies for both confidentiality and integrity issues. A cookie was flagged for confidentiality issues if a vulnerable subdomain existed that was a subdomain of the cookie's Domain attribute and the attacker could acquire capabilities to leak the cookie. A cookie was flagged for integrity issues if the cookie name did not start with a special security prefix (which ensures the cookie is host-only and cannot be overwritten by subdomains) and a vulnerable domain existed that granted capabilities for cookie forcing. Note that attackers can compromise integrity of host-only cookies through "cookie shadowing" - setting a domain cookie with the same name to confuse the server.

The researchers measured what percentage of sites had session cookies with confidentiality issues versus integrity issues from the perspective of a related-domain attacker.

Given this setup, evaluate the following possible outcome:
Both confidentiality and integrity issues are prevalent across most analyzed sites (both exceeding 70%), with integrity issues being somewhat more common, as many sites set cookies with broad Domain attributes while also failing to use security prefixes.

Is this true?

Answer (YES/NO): YES